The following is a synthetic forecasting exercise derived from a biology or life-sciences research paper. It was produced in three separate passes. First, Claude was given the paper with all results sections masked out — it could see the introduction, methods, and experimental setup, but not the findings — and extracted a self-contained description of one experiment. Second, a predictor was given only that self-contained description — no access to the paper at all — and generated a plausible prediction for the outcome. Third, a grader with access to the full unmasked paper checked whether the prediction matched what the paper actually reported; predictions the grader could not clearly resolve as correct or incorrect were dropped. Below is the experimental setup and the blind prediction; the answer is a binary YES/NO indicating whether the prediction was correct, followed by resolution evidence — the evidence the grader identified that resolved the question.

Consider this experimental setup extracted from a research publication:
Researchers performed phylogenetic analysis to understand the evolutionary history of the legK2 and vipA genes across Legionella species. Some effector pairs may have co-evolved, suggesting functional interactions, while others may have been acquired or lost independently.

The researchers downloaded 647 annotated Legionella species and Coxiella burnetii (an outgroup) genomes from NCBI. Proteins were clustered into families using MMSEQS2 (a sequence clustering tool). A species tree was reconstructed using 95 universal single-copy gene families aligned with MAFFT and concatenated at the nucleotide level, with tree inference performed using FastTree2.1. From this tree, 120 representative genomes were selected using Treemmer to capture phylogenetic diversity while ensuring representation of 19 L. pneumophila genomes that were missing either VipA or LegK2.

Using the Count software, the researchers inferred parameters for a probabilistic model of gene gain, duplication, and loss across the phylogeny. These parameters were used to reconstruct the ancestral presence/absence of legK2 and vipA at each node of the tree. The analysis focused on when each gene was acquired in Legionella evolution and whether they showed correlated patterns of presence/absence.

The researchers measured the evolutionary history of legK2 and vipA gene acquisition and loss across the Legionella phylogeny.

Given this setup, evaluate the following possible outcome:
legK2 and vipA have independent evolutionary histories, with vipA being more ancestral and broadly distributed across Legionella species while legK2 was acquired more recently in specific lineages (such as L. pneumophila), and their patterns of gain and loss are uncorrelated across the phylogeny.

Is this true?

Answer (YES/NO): NO